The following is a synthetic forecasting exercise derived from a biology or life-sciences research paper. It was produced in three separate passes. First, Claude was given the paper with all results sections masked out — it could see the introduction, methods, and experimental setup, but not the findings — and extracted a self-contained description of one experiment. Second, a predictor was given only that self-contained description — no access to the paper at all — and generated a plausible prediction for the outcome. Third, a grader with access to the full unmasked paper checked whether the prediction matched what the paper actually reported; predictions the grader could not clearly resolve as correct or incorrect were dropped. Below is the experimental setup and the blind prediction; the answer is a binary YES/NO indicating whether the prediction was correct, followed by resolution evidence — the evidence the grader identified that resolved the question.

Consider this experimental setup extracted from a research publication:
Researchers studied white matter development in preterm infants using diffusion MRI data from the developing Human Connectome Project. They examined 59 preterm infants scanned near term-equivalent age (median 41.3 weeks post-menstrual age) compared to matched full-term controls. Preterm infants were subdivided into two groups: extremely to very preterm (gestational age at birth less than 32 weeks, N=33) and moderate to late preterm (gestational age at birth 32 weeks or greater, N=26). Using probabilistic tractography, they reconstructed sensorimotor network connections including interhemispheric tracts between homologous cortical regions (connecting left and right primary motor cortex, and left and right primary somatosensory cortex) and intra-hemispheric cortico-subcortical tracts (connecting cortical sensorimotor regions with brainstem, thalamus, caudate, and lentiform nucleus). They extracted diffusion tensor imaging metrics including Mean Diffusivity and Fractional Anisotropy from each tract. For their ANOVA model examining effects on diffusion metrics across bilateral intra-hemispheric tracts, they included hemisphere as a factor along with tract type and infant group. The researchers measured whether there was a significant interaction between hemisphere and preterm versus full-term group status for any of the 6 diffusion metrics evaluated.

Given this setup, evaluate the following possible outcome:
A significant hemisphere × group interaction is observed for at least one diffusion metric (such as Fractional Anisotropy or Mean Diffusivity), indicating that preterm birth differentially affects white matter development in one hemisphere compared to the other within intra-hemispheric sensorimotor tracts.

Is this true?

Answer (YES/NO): NO